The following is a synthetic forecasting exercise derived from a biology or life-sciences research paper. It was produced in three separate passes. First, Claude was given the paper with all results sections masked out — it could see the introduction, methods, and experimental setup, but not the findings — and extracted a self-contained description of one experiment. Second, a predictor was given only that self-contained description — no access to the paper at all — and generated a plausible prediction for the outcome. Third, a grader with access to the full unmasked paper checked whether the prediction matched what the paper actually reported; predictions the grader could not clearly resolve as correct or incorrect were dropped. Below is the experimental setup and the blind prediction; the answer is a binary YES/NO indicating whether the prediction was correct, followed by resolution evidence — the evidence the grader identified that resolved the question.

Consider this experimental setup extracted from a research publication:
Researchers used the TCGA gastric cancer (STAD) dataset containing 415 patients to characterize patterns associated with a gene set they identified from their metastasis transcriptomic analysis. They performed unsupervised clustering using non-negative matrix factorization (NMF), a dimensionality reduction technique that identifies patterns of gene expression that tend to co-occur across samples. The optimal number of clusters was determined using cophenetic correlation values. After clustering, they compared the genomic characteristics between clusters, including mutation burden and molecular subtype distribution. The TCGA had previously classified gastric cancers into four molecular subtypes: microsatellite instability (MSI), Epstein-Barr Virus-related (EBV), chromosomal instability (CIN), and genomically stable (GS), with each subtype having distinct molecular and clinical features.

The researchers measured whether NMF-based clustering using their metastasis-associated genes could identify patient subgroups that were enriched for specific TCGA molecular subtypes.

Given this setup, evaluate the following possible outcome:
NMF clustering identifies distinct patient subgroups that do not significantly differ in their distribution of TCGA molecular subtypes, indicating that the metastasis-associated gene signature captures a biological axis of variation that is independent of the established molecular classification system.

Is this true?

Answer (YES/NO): NO